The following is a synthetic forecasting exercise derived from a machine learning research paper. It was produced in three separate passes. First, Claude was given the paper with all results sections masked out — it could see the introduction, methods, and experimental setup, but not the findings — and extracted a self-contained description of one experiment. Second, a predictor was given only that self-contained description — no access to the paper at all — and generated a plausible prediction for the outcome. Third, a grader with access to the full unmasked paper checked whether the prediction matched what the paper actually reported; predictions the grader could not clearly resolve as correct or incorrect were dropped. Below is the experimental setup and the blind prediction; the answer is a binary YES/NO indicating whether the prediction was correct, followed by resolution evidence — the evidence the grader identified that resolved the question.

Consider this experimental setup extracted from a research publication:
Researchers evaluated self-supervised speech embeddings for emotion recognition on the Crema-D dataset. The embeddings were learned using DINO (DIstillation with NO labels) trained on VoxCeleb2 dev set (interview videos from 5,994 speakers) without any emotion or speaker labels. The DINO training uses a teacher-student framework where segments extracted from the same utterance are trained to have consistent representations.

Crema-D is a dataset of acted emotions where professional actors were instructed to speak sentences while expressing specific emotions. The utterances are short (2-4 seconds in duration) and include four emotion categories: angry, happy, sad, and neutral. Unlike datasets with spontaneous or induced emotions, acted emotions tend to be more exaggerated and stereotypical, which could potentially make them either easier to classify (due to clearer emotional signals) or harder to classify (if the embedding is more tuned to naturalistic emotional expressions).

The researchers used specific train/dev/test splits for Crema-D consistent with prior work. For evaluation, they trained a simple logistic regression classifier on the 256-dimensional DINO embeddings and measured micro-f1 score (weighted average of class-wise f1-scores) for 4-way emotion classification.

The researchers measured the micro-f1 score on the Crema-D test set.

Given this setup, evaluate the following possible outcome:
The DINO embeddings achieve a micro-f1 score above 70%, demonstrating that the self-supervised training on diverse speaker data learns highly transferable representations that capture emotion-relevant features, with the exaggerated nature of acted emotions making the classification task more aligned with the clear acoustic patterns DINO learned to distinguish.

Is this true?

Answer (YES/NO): YES